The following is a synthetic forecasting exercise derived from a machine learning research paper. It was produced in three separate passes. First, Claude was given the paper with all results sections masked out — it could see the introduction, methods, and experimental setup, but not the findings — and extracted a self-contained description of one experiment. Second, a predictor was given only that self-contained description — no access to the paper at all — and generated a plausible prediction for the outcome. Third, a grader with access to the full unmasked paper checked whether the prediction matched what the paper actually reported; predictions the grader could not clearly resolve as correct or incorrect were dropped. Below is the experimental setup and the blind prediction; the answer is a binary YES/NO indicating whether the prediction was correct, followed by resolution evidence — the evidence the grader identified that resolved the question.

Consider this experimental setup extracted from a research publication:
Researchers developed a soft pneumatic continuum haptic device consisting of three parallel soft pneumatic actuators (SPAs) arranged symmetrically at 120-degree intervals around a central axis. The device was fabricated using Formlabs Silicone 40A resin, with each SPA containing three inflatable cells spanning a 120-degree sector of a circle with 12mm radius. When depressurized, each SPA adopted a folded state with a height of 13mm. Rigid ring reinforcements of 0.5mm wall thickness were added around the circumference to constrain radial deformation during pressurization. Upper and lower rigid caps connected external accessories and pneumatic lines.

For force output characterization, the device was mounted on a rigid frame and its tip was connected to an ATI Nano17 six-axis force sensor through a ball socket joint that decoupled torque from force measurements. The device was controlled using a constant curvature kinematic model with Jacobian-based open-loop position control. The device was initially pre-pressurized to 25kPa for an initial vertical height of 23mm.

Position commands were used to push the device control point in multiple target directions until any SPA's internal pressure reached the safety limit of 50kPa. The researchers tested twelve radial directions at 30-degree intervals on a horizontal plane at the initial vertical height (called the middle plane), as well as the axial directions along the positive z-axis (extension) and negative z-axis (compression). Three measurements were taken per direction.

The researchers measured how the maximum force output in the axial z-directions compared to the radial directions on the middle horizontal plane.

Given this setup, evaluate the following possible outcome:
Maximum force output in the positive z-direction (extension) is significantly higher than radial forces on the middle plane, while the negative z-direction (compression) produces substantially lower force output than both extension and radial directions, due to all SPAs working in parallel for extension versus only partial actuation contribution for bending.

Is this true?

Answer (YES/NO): NO